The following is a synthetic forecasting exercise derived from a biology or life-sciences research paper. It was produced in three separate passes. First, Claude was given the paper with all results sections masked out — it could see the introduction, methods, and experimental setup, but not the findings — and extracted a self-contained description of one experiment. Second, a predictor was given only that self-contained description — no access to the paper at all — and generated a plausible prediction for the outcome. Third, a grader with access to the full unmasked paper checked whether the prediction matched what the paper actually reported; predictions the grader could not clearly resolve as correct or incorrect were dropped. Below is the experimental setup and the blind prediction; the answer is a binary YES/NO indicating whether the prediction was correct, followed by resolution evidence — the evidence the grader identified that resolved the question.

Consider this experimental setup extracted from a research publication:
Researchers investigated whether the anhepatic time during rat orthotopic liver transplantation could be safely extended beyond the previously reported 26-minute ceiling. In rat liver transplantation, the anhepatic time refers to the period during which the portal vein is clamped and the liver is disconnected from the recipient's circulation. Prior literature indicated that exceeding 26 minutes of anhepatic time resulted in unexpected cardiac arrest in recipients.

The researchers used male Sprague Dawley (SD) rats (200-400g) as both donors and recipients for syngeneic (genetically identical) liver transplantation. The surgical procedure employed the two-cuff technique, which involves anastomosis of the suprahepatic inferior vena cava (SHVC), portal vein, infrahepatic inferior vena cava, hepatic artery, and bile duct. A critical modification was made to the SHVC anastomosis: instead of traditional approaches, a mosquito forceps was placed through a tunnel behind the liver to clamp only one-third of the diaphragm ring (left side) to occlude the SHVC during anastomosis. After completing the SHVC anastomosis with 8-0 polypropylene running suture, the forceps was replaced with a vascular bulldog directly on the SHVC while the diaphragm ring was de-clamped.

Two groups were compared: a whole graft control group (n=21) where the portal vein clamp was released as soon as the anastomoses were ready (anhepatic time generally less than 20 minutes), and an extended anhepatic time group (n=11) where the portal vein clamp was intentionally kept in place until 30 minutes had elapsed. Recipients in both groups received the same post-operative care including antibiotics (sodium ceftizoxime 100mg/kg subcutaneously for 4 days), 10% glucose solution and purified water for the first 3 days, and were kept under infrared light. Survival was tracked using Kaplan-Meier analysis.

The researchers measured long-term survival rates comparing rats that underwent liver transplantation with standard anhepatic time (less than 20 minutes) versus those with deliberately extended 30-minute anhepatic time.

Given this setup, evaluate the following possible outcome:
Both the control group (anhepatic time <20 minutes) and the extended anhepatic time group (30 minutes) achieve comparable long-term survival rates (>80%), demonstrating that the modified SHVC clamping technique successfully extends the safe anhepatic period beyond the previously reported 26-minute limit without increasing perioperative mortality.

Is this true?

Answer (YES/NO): NO